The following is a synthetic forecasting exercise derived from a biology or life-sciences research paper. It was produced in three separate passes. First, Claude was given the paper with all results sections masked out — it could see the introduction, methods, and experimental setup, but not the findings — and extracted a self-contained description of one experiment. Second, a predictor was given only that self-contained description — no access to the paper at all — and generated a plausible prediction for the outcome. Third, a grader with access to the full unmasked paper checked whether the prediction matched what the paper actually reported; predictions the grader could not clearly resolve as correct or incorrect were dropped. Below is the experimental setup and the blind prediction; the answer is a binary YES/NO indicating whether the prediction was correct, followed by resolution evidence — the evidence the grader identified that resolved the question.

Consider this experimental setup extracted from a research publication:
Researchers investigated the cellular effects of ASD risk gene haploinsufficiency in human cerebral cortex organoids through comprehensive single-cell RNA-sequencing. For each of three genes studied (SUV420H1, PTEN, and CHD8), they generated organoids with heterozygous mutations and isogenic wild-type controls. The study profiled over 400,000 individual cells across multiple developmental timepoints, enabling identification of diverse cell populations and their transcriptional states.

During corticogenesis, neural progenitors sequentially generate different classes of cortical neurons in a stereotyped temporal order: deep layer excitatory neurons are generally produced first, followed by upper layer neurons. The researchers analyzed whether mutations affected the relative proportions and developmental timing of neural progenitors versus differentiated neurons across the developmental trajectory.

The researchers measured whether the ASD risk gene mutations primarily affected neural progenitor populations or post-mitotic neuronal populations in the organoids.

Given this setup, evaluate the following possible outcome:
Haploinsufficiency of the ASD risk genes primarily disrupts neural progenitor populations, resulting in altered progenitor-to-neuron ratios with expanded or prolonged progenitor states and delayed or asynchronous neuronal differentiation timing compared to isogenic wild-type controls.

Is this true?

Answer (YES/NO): NO